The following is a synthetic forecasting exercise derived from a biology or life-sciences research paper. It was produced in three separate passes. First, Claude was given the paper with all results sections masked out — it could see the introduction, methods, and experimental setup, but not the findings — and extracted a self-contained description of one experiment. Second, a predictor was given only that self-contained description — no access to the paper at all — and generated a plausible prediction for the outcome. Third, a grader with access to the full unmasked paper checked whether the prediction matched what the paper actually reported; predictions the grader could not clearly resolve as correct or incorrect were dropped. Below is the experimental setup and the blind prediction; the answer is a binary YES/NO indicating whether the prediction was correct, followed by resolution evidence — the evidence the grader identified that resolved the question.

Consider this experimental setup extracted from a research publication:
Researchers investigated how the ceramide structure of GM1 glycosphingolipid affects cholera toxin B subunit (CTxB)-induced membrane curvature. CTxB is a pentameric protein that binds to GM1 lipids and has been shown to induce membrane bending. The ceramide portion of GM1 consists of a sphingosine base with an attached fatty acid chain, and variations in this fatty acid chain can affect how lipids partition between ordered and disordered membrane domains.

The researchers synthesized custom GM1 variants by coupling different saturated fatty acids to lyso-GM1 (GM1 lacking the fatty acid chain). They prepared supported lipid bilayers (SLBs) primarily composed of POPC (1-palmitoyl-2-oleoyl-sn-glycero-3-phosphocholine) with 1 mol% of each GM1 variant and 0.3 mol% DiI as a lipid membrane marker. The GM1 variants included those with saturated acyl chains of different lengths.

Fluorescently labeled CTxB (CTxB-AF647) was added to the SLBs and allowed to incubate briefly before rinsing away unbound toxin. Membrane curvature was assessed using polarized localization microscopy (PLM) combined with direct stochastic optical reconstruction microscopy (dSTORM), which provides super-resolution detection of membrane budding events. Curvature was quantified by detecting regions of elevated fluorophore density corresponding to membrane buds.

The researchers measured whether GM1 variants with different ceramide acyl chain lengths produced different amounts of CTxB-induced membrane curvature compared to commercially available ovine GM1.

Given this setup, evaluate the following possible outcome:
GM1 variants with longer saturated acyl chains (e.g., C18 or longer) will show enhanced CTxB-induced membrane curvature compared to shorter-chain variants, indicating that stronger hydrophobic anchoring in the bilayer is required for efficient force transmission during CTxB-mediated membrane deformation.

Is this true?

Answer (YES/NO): NO